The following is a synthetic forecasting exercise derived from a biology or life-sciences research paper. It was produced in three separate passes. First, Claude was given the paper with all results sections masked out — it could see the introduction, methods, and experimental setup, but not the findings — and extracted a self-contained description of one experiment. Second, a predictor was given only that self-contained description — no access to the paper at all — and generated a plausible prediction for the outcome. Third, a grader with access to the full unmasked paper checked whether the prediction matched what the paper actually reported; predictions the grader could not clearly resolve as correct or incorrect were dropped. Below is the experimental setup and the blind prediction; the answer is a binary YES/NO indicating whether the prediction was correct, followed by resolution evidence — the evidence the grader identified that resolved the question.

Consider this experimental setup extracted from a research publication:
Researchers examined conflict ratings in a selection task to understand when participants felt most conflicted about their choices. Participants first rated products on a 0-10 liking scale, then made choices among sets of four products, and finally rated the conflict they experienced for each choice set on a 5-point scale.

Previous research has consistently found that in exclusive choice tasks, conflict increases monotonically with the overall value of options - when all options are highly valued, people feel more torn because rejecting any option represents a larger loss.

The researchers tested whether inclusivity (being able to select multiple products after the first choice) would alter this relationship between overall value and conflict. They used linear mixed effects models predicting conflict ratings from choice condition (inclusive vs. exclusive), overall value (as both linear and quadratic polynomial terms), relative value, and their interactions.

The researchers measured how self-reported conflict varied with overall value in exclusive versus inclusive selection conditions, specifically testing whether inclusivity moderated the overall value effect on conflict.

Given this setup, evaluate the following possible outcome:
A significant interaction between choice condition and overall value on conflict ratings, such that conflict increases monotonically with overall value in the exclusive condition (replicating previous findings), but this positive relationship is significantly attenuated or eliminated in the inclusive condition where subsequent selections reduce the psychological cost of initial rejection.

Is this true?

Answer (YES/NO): NO